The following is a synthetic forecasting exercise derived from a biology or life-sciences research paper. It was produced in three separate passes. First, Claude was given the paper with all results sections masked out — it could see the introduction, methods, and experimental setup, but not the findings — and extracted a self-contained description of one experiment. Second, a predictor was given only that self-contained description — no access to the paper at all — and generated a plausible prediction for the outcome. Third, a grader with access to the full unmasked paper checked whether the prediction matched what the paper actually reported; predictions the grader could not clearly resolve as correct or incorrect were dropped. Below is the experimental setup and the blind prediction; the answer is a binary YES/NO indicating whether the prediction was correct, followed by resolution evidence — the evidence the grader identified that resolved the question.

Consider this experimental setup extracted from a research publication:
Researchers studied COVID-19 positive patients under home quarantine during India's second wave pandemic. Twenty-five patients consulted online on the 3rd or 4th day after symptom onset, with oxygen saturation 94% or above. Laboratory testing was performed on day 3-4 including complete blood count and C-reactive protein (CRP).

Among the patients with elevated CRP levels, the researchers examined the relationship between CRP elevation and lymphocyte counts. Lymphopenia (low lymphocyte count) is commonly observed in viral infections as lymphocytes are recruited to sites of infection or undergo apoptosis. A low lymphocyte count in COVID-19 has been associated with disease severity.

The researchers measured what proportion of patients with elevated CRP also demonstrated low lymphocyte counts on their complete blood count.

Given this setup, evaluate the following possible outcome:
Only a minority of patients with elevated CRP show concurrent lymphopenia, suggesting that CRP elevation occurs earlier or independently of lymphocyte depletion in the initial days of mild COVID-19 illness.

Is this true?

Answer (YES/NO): NO